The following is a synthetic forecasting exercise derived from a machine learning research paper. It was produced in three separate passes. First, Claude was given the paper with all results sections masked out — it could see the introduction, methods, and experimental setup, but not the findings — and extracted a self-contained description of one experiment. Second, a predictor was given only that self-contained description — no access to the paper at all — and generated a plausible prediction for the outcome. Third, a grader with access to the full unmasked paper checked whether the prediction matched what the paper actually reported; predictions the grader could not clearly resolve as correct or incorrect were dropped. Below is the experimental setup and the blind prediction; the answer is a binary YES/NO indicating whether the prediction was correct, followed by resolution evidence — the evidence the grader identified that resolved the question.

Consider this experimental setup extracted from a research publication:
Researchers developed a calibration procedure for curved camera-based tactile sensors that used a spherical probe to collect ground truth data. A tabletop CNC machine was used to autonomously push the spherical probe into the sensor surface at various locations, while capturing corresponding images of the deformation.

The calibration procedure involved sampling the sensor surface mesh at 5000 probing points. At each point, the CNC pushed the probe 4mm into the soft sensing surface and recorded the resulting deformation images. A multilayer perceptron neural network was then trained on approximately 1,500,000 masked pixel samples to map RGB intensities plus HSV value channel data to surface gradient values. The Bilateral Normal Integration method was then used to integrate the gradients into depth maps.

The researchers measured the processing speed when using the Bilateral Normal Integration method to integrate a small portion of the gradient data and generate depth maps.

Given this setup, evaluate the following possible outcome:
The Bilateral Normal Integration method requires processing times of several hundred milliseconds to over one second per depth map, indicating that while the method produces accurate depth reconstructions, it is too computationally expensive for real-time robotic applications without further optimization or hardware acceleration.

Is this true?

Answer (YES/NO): NO